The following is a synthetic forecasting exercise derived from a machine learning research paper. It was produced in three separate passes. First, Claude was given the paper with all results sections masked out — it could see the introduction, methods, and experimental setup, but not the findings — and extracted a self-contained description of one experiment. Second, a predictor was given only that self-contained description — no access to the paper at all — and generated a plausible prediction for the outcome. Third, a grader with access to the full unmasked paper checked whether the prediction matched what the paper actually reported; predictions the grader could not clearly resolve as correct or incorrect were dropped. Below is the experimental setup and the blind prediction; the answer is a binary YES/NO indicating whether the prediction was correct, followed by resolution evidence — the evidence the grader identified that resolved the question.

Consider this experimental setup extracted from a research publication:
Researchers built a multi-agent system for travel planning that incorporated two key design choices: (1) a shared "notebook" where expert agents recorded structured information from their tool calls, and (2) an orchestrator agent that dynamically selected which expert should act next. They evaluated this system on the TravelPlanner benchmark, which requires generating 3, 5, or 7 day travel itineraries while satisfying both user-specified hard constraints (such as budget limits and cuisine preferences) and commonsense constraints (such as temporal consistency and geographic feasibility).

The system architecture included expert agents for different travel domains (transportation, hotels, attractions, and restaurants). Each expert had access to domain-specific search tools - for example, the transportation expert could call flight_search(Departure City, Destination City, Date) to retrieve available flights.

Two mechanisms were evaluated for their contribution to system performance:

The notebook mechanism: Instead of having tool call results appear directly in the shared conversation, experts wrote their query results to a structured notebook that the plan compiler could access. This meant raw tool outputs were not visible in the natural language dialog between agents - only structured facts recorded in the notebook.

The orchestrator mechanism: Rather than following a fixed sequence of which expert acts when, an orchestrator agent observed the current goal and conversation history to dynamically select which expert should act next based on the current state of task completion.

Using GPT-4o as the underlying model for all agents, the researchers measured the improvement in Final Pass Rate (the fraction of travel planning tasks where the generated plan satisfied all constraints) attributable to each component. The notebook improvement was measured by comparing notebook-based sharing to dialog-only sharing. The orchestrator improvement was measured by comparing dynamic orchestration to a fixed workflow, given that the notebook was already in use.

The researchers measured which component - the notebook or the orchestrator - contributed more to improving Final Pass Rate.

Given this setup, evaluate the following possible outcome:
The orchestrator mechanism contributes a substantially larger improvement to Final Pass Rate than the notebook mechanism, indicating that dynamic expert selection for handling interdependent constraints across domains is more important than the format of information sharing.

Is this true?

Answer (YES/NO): NO